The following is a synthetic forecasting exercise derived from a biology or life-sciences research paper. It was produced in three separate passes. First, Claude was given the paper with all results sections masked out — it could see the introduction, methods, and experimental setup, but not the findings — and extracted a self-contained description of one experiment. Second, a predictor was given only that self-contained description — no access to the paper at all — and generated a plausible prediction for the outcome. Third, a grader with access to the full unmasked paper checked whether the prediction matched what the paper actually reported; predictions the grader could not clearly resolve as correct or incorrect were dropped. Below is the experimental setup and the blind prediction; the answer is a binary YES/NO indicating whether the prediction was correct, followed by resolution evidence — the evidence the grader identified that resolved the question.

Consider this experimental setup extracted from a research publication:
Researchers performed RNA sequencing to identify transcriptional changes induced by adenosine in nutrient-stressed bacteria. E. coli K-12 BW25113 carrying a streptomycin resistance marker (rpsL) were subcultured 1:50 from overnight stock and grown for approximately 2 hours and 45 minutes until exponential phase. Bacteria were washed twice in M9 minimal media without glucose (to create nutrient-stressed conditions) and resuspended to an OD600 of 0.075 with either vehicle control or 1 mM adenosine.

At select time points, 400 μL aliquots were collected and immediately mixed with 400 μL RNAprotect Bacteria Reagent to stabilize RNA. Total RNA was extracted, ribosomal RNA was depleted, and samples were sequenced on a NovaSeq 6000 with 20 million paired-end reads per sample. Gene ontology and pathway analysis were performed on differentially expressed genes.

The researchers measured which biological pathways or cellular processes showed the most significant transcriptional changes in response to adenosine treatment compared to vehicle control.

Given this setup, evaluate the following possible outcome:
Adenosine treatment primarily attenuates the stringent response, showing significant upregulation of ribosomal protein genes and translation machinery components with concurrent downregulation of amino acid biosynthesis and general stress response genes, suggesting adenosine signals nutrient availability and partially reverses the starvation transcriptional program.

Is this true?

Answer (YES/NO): NO